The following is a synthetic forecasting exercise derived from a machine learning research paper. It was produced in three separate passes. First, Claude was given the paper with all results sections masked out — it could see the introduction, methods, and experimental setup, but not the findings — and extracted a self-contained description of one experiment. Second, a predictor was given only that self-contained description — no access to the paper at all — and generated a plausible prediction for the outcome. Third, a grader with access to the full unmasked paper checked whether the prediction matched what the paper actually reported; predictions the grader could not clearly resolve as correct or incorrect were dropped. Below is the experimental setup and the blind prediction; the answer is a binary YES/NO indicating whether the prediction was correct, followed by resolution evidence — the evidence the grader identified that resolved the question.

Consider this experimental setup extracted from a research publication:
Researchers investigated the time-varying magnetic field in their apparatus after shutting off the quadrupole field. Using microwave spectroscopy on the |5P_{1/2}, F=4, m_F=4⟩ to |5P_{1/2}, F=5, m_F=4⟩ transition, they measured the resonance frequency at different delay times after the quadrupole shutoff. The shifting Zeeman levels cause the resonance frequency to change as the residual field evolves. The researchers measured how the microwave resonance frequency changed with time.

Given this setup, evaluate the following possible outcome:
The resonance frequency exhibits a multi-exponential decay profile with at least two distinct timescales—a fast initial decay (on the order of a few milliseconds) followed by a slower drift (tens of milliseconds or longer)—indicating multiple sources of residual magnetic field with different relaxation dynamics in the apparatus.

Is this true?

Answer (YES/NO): NO